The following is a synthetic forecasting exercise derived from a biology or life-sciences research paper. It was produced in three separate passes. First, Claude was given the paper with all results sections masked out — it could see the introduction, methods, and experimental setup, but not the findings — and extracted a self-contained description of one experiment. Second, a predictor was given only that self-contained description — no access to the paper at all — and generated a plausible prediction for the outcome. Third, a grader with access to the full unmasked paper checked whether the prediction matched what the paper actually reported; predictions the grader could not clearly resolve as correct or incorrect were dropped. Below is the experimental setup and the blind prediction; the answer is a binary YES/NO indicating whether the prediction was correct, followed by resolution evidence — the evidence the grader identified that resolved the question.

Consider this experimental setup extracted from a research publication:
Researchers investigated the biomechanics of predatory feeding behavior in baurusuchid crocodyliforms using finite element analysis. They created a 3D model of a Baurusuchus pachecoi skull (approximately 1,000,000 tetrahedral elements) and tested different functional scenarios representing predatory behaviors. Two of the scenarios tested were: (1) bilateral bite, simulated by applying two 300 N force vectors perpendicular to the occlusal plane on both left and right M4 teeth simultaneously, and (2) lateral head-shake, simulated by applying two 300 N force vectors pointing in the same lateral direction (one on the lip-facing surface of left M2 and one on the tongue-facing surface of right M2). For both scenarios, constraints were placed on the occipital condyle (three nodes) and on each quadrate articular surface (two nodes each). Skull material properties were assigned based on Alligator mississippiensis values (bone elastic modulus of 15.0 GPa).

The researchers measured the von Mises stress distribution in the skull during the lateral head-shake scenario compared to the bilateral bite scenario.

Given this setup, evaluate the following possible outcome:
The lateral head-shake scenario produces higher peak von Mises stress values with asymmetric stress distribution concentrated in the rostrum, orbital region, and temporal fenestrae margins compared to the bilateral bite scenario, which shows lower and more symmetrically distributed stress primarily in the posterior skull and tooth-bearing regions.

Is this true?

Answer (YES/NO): NO